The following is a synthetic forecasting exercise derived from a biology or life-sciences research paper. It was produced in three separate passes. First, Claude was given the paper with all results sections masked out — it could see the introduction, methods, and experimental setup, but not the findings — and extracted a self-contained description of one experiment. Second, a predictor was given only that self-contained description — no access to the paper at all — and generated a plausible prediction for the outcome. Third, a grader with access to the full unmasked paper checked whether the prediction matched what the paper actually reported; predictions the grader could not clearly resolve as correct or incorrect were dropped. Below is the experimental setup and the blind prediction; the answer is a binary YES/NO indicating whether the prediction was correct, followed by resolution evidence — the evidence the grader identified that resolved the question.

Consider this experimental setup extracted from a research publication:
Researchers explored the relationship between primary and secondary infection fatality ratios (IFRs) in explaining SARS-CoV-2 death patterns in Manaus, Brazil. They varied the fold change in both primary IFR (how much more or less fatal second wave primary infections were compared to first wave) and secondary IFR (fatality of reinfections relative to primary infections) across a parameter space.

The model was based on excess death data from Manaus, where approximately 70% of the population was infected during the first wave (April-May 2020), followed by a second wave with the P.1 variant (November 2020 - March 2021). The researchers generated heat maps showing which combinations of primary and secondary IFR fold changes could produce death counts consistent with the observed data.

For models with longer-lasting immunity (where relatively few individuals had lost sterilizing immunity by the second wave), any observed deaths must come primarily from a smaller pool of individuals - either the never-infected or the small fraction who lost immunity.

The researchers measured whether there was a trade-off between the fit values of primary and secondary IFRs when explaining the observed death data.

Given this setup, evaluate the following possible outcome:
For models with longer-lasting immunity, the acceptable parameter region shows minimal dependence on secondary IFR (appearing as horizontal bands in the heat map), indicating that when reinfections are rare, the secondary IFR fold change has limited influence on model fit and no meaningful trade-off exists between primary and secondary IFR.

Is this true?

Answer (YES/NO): NO